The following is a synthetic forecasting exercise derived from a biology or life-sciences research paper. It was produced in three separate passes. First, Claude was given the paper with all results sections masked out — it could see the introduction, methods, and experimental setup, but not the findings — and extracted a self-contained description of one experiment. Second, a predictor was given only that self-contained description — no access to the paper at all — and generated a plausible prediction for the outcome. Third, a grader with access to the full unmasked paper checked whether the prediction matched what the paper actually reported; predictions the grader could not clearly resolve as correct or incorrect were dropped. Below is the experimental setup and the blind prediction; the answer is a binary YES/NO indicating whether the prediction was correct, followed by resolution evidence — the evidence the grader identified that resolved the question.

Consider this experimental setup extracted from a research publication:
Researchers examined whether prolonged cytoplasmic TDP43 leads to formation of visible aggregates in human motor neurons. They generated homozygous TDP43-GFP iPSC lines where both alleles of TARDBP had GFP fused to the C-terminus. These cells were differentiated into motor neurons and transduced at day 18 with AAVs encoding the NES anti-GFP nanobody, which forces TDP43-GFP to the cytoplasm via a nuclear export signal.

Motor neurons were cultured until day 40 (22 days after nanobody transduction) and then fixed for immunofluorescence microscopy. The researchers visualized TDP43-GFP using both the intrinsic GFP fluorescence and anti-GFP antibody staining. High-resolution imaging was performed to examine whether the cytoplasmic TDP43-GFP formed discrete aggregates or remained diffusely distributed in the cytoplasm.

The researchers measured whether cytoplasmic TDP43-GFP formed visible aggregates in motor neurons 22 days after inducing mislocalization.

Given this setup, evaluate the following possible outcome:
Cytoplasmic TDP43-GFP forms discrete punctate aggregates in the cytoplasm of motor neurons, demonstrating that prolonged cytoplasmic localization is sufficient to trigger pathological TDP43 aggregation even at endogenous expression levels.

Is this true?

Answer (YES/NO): YES